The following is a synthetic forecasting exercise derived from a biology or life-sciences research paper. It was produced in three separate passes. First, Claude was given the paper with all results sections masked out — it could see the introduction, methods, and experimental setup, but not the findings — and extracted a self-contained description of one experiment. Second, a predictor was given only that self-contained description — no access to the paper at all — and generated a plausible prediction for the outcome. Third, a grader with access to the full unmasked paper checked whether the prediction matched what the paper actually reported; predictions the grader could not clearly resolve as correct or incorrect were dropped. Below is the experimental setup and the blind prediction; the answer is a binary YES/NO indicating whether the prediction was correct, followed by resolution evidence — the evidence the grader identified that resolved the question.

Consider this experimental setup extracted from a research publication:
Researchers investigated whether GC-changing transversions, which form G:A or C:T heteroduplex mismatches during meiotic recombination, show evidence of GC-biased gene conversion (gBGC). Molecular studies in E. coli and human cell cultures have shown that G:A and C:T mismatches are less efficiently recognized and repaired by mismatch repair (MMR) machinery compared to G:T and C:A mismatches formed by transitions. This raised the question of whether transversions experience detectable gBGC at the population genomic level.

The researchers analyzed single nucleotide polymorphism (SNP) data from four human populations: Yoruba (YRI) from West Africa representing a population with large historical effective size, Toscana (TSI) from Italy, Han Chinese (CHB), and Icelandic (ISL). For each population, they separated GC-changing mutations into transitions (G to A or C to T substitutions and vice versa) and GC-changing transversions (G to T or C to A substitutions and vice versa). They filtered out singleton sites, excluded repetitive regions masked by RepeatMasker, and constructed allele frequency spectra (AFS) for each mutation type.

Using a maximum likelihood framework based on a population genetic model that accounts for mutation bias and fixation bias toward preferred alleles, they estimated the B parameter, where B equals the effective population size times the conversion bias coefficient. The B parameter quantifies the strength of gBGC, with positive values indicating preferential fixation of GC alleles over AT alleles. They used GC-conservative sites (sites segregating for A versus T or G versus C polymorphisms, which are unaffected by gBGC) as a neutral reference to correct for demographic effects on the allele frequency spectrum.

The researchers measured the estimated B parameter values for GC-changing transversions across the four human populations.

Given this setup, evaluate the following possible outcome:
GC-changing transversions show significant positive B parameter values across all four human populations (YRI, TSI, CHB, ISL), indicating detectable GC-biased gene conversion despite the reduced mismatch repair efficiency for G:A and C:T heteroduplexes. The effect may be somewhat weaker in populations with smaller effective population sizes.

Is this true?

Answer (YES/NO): YES